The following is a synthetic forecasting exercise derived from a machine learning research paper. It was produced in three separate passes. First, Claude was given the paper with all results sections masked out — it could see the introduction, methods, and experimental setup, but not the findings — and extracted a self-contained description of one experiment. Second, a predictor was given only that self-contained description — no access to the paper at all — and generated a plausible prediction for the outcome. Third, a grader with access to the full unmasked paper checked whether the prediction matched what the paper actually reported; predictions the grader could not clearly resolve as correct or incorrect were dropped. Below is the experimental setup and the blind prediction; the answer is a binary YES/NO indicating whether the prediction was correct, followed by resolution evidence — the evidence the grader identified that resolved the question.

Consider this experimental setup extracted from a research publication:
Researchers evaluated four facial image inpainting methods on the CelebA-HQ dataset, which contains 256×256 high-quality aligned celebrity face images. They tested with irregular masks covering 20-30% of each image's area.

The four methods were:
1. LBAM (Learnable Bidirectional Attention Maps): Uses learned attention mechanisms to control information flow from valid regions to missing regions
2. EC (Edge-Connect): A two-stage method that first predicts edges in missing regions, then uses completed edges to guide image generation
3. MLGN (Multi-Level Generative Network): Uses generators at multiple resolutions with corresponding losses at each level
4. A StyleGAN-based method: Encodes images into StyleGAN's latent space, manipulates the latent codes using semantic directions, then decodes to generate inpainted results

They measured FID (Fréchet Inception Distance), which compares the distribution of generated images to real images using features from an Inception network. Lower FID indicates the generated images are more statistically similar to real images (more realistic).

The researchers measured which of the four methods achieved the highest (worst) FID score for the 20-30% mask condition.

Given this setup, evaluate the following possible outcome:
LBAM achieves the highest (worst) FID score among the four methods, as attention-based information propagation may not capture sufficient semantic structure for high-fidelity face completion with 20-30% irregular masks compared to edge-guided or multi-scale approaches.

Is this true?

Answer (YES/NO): NO